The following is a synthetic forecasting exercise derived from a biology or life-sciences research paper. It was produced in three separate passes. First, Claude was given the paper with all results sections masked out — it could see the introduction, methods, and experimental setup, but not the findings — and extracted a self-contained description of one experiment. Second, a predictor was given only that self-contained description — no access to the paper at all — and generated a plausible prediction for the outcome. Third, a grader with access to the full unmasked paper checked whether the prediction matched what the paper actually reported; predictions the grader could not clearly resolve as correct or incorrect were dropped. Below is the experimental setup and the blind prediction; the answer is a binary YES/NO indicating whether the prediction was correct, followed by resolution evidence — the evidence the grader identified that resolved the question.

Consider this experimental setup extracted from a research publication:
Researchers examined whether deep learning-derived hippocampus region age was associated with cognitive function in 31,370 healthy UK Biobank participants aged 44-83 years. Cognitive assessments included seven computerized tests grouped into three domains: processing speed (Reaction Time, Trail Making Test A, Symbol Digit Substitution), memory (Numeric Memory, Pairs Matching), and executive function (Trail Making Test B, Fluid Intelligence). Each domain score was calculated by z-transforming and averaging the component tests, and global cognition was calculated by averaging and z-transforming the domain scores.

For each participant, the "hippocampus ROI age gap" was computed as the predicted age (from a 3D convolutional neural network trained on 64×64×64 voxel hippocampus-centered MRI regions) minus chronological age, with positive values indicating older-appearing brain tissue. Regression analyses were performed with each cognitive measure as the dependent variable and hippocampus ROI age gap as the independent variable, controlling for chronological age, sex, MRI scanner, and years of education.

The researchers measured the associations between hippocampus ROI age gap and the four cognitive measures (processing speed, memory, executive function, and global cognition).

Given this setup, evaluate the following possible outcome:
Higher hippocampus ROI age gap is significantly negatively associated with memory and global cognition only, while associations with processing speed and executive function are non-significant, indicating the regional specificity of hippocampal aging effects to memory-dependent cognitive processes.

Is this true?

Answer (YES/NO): NO